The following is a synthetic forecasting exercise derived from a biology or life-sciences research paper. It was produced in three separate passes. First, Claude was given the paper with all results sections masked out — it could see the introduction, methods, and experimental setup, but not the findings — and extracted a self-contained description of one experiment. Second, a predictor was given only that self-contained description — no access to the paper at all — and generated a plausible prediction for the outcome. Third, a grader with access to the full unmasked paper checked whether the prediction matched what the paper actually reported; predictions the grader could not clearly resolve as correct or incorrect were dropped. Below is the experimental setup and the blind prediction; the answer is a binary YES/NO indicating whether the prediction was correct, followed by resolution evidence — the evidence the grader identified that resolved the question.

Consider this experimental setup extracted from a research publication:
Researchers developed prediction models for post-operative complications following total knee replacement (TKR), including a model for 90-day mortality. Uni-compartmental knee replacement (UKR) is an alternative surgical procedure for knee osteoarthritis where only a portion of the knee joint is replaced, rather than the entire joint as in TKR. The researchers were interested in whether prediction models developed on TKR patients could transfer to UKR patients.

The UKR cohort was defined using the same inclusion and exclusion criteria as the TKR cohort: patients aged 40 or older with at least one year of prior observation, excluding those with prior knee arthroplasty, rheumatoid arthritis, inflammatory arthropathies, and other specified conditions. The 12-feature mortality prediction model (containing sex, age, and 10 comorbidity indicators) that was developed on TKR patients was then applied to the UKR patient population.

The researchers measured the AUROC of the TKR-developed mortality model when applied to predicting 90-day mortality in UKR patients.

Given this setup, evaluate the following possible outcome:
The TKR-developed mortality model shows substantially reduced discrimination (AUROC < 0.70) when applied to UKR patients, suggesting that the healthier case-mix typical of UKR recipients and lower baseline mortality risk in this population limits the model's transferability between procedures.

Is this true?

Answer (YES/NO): NO